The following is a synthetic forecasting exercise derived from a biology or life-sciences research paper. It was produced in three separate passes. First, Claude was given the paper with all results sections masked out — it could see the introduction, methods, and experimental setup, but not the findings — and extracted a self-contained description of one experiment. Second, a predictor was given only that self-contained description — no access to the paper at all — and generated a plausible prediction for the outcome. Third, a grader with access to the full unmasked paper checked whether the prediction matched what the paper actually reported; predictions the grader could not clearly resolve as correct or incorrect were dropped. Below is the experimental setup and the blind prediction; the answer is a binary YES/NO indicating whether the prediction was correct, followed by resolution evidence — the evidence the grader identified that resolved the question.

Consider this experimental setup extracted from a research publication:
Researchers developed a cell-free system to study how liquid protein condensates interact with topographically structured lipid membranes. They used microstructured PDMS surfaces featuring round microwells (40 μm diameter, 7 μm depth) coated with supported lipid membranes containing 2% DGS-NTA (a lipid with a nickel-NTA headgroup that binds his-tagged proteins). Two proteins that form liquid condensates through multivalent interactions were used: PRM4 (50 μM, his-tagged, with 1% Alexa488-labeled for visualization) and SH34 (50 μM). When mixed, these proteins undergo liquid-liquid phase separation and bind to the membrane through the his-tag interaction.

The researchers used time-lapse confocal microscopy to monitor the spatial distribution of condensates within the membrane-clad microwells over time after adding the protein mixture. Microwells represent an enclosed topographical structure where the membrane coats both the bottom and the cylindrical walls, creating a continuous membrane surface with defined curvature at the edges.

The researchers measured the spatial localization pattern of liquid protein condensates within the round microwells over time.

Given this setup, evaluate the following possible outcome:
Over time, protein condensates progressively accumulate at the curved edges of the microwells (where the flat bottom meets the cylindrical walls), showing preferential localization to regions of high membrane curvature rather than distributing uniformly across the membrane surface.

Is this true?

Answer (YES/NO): NO